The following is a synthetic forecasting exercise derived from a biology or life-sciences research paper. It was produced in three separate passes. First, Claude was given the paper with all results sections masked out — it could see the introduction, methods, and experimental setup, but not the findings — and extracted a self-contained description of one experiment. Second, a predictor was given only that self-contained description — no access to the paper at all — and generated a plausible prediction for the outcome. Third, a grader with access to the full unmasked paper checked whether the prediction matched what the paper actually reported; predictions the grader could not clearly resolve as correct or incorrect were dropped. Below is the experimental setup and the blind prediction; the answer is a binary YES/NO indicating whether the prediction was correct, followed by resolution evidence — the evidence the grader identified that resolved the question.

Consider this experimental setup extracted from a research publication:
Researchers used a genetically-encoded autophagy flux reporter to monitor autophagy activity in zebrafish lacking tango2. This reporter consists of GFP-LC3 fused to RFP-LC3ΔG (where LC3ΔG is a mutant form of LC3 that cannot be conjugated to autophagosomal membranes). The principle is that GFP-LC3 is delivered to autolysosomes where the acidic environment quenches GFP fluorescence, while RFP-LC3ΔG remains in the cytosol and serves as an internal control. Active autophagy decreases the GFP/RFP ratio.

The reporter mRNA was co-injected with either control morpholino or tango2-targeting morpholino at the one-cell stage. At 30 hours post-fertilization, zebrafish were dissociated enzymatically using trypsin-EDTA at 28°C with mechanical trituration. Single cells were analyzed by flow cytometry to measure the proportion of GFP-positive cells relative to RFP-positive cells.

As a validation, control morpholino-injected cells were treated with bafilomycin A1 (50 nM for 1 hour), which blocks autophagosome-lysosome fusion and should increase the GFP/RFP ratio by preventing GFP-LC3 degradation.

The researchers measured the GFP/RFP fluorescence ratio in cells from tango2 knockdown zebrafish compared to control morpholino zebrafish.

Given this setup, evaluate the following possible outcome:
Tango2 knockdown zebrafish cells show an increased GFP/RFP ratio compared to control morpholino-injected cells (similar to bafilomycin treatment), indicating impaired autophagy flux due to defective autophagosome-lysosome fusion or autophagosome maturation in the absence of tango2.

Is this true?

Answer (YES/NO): YES